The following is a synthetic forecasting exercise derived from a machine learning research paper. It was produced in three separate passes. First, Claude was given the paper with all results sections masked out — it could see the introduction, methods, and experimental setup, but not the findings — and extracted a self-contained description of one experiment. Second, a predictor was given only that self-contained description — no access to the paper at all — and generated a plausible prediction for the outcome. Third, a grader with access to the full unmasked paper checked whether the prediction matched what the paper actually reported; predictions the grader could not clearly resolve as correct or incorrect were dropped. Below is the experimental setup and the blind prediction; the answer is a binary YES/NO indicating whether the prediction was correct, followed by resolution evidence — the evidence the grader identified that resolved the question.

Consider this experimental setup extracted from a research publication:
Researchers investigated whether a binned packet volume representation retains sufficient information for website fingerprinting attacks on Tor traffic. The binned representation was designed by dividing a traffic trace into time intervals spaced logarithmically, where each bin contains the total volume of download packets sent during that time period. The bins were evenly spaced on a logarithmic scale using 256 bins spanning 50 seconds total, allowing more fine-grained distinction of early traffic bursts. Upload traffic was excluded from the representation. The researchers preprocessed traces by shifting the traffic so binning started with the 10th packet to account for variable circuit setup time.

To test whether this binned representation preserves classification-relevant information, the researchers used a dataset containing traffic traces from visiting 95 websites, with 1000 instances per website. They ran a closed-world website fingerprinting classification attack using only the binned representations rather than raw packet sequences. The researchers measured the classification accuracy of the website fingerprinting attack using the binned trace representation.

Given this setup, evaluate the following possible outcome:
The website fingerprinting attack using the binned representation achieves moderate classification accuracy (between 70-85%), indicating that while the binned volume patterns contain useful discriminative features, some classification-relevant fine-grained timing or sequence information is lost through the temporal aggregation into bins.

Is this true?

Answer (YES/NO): NO